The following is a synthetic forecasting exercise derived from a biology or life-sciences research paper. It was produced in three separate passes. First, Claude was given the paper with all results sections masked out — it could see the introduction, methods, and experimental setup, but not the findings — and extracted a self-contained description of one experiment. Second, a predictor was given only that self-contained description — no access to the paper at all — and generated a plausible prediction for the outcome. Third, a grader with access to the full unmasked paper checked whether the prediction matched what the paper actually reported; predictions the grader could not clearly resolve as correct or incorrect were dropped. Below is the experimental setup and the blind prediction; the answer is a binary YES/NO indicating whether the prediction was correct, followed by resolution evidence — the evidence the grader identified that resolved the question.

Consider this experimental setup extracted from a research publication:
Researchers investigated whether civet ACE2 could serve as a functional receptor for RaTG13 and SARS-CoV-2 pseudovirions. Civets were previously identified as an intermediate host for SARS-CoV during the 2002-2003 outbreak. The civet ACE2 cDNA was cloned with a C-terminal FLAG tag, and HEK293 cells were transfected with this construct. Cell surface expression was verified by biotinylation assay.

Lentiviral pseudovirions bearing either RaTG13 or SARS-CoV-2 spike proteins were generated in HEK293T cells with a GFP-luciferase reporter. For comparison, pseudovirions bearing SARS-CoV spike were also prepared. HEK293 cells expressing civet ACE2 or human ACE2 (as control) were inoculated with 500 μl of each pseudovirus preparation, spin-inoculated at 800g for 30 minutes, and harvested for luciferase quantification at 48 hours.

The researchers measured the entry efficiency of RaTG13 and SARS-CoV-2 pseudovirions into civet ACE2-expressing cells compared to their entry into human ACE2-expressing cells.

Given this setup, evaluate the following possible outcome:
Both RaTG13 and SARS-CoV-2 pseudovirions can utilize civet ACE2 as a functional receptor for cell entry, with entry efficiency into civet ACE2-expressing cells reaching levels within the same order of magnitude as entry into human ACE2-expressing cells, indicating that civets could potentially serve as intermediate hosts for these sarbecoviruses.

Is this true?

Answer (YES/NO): NO